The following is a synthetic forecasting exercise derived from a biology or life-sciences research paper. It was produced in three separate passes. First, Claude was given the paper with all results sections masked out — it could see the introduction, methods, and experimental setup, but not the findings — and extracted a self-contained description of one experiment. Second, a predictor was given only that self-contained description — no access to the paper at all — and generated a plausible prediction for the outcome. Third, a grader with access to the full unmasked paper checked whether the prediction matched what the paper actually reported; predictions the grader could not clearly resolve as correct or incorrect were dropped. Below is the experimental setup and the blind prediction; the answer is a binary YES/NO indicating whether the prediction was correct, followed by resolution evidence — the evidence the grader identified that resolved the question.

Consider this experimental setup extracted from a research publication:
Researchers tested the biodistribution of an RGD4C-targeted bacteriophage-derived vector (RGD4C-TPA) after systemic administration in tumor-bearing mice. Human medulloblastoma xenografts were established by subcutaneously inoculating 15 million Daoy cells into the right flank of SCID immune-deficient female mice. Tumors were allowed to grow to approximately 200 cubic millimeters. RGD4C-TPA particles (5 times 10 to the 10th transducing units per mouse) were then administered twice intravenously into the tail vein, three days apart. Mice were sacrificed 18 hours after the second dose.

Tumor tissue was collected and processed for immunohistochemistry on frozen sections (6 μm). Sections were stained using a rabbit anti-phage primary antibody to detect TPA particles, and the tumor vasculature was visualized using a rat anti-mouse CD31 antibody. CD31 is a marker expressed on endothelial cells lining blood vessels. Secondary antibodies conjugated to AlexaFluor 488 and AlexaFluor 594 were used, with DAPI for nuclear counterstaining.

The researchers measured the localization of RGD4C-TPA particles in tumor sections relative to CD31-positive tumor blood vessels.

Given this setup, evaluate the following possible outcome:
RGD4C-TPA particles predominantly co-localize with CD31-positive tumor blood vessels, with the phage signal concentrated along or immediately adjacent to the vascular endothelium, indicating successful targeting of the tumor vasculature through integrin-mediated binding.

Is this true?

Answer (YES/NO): NO